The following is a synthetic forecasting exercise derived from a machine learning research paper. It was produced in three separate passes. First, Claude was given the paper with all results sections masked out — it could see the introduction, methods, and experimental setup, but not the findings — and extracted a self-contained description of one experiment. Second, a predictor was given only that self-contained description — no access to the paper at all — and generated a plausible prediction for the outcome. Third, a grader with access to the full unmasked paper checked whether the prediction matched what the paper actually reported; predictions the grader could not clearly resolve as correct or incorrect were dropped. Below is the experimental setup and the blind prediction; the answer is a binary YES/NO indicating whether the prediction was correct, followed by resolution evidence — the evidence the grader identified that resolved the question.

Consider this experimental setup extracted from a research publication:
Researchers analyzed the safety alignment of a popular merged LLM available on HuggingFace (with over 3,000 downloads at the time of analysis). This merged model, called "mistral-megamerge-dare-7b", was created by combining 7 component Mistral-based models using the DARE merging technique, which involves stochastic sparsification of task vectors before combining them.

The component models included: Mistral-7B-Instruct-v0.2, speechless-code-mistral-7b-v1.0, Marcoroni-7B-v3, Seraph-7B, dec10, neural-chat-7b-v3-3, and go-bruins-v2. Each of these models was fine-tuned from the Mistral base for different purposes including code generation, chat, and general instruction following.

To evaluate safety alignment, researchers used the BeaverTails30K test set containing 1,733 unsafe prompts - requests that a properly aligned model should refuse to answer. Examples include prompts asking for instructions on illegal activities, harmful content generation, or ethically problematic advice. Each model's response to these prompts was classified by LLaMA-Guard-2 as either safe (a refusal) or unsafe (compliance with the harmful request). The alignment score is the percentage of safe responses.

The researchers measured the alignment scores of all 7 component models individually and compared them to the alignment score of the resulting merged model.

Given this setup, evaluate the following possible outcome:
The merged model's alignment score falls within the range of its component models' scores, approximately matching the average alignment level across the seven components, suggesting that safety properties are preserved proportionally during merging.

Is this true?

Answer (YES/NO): NO